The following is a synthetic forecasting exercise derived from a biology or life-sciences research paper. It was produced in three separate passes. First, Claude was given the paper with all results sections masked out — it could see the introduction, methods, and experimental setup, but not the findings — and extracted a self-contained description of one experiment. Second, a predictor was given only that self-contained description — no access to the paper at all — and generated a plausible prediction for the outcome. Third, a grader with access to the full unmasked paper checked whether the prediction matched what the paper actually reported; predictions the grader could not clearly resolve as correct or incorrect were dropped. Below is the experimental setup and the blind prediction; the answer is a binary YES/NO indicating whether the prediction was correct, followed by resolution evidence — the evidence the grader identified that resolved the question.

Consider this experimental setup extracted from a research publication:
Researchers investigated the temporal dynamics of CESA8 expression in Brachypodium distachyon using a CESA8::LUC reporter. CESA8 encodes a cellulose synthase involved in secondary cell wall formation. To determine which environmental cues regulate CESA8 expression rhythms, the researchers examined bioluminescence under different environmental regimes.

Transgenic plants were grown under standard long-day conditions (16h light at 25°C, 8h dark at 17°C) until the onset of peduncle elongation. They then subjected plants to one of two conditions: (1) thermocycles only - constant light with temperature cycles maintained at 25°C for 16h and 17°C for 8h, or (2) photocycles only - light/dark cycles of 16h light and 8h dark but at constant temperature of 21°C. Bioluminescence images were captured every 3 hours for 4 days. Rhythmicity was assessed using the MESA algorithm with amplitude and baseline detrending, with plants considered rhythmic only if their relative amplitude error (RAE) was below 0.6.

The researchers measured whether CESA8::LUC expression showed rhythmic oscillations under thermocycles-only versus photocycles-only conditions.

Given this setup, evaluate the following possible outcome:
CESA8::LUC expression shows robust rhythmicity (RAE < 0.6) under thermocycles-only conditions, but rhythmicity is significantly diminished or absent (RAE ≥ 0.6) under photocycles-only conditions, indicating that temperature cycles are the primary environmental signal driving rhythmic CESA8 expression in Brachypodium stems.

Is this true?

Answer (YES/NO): YES